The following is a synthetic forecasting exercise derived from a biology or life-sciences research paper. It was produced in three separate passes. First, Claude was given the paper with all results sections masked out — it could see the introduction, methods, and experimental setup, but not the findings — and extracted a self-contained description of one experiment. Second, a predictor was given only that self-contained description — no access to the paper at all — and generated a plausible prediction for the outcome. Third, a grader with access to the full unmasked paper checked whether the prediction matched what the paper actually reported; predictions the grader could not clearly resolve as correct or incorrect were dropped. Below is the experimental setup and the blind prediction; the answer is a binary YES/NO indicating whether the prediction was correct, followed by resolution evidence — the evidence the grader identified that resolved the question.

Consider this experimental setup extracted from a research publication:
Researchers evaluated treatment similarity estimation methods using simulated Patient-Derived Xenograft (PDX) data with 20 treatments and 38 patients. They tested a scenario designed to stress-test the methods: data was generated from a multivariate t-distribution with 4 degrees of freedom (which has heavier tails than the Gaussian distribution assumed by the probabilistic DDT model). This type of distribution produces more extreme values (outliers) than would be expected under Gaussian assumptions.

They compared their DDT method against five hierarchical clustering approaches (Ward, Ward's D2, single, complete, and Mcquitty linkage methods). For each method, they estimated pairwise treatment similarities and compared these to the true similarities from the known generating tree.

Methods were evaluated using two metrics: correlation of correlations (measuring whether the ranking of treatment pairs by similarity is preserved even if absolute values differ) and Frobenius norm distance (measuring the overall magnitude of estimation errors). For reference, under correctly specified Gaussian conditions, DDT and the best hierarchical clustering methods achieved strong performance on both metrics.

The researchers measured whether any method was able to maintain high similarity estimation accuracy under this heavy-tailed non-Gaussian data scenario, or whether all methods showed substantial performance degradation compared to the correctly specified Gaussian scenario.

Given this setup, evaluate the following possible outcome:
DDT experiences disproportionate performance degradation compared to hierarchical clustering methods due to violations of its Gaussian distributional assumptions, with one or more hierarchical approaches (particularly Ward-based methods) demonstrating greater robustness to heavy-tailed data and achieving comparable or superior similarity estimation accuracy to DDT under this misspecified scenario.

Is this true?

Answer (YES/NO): NO